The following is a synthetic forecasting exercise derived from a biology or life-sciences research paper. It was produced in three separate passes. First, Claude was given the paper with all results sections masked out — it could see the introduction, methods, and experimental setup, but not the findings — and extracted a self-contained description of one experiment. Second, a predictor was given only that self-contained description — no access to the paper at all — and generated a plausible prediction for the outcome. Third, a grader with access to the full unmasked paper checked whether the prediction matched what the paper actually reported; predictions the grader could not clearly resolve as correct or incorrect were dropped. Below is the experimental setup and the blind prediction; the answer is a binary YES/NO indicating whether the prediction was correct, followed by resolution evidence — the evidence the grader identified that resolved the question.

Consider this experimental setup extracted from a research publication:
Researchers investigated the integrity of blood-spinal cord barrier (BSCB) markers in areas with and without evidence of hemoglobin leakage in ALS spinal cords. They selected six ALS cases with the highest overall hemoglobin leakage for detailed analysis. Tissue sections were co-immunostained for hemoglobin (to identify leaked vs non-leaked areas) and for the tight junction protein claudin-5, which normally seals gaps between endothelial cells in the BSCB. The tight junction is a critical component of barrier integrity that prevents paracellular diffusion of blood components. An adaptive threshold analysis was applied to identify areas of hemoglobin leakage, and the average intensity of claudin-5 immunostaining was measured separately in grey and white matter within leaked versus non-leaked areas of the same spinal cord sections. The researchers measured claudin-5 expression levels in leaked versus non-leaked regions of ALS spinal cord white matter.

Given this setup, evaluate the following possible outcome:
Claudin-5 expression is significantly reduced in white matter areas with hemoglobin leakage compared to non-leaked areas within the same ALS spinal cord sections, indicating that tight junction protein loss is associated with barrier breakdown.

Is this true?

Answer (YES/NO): NO